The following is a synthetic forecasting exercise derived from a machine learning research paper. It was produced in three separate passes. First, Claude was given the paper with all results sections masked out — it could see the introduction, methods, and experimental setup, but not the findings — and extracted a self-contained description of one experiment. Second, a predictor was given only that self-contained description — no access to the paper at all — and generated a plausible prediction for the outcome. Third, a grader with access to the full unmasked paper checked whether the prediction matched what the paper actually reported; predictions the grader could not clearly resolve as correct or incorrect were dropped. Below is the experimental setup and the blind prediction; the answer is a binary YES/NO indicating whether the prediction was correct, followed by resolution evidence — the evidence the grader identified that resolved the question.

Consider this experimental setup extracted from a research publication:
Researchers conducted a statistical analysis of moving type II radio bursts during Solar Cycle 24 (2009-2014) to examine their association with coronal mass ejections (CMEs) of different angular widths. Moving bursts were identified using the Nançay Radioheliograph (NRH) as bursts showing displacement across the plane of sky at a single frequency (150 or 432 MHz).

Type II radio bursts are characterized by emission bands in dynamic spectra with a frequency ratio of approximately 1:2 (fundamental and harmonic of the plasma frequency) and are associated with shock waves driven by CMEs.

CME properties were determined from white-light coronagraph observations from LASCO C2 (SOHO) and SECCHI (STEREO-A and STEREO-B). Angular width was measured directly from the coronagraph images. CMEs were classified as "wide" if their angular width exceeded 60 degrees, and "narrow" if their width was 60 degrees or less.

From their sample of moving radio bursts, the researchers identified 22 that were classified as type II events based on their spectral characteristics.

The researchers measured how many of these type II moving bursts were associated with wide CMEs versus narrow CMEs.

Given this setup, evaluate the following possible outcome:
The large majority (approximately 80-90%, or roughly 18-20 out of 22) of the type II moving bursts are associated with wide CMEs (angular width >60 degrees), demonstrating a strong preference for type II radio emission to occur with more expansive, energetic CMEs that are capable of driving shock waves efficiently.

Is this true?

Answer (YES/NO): NO